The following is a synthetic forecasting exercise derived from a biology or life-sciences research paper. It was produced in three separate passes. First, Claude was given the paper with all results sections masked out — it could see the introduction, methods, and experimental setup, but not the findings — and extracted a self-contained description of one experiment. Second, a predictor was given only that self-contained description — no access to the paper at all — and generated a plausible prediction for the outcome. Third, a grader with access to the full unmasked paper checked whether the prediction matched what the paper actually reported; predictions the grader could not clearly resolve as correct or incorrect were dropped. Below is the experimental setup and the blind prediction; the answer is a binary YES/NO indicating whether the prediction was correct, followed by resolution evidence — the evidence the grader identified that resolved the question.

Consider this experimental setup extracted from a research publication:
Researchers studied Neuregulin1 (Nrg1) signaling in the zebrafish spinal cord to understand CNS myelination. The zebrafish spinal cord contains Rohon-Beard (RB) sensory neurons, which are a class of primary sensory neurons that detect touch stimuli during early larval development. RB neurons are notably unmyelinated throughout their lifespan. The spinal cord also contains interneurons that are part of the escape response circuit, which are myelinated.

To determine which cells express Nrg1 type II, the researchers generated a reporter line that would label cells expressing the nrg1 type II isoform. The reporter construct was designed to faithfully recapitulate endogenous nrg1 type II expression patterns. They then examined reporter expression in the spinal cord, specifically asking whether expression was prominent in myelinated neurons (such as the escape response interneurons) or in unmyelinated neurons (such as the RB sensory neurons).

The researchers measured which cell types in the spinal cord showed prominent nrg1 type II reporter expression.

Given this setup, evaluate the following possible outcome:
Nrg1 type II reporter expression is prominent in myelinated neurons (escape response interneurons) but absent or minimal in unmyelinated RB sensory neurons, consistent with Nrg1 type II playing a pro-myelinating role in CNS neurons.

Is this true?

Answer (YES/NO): NO